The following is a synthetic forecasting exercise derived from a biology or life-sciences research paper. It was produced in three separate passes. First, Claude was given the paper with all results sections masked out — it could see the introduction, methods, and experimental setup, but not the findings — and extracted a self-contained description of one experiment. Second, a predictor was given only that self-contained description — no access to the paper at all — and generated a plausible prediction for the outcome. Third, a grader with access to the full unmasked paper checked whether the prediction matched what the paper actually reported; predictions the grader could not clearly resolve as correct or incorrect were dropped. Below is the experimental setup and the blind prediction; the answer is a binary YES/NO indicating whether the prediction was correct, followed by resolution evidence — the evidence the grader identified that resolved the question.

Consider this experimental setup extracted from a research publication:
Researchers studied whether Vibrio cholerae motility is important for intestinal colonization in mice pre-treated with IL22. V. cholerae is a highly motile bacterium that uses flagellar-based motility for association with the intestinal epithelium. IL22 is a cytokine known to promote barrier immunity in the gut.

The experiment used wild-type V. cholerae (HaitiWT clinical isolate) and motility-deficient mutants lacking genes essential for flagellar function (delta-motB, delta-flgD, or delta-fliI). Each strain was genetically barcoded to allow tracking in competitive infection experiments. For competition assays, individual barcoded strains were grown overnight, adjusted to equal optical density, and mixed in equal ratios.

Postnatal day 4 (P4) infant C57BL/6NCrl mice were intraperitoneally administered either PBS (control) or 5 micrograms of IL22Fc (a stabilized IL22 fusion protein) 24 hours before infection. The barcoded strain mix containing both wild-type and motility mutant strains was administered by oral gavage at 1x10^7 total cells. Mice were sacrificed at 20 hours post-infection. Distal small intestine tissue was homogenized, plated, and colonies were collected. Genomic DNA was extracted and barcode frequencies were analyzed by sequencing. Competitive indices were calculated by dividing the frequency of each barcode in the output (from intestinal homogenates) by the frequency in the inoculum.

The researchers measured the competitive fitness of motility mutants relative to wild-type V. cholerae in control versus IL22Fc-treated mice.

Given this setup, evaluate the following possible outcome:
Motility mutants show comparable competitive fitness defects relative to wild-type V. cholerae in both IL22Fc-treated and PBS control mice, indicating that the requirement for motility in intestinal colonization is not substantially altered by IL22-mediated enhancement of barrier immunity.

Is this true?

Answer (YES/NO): NO